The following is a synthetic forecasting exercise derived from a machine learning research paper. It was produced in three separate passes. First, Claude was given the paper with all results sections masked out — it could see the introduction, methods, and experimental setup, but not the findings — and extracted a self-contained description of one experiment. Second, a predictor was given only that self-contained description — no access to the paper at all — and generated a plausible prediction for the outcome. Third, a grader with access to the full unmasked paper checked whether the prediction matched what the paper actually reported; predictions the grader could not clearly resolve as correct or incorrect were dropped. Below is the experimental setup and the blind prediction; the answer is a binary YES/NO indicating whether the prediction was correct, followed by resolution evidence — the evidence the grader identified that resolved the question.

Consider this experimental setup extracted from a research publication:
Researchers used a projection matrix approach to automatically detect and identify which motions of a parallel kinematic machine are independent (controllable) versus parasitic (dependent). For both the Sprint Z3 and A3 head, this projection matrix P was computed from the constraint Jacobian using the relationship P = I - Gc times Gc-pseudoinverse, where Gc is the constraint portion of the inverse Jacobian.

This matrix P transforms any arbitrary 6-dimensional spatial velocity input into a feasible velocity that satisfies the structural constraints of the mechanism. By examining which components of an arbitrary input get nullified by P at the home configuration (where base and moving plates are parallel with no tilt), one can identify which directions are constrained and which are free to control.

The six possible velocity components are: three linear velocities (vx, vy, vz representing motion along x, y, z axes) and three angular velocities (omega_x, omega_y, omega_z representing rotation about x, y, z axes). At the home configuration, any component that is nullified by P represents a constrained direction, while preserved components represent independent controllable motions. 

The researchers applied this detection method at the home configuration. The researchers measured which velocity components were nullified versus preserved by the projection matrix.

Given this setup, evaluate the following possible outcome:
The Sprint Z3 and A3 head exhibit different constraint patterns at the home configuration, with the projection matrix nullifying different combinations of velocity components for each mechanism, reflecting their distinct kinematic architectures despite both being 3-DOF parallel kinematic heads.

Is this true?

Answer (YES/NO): NO